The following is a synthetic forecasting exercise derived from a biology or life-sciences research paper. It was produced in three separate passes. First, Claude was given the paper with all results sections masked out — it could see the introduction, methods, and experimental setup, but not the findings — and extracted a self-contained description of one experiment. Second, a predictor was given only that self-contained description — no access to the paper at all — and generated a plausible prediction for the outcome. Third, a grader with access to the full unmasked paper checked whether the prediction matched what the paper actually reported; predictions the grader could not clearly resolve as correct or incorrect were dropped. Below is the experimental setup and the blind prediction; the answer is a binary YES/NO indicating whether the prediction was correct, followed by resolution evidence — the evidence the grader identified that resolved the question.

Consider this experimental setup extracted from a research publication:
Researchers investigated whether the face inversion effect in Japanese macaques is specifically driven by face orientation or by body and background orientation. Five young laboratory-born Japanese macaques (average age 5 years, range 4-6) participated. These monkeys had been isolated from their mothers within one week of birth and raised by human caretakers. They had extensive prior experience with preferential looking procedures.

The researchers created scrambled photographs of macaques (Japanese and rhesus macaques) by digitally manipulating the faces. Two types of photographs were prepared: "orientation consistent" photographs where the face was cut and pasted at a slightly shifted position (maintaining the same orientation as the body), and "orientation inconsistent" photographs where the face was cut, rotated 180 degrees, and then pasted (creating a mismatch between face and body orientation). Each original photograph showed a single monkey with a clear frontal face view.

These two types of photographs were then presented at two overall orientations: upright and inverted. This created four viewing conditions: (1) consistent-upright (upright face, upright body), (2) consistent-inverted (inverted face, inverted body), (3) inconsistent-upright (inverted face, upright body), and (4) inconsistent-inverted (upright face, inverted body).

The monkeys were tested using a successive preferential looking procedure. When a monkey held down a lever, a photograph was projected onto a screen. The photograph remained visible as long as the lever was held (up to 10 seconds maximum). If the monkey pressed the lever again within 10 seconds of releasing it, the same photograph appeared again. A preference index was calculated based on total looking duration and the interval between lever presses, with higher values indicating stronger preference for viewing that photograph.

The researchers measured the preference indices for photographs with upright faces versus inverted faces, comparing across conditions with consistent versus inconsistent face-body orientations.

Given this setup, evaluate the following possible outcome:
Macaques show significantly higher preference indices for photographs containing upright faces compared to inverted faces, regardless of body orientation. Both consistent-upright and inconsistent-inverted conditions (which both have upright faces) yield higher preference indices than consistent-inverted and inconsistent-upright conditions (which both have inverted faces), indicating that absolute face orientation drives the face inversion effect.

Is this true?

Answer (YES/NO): YES